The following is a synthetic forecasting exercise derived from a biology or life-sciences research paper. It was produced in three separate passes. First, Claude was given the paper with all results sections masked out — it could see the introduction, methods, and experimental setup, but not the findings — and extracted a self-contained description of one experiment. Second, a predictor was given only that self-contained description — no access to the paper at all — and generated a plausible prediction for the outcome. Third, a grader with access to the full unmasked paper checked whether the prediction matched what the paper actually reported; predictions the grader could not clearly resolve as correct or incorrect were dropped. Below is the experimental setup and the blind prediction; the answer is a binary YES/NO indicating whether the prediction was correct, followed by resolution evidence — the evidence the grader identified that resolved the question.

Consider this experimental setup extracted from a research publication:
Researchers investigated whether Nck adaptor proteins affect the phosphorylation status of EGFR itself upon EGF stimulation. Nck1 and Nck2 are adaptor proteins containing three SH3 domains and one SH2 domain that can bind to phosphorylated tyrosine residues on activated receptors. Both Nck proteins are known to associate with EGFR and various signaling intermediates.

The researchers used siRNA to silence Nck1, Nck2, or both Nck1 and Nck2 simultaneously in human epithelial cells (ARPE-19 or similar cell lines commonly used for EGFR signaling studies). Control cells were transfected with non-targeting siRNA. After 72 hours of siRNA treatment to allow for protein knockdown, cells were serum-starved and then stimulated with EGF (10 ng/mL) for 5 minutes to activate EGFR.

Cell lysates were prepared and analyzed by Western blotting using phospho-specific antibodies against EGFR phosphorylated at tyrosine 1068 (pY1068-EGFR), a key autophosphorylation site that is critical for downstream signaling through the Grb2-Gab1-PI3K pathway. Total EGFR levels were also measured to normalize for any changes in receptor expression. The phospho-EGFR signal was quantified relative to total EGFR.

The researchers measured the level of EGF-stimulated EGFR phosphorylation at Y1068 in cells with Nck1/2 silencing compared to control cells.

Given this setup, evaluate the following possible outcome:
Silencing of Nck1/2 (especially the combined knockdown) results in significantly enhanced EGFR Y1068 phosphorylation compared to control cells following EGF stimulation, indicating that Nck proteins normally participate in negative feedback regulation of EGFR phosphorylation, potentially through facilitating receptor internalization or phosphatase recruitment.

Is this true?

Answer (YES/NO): YES